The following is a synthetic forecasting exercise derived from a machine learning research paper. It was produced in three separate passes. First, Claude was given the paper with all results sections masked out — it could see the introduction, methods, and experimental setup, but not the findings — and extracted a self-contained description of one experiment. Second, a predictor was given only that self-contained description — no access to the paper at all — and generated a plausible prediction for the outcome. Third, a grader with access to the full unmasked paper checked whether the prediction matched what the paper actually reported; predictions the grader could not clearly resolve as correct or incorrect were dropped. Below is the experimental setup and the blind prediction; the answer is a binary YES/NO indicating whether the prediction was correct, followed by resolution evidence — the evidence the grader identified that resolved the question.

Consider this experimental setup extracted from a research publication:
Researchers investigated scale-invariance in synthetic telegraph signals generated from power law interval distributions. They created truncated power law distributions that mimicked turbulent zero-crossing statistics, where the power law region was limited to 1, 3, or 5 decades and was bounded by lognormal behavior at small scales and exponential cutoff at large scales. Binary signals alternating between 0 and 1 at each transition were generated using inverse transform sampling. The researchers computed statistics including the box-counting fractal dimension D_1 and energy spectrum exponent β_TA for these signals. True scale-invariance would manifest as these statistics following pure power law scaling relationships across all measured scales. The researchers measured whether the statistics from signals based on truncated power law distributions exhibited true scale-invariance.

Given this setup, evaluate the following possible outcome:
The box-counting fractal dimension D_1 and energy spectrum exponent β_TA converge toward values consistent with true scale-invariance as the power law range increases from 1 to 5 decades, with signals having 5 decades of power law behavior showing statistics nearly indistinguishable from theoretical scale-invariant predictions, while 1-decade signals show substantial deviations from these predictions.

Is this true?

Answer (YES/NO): NO